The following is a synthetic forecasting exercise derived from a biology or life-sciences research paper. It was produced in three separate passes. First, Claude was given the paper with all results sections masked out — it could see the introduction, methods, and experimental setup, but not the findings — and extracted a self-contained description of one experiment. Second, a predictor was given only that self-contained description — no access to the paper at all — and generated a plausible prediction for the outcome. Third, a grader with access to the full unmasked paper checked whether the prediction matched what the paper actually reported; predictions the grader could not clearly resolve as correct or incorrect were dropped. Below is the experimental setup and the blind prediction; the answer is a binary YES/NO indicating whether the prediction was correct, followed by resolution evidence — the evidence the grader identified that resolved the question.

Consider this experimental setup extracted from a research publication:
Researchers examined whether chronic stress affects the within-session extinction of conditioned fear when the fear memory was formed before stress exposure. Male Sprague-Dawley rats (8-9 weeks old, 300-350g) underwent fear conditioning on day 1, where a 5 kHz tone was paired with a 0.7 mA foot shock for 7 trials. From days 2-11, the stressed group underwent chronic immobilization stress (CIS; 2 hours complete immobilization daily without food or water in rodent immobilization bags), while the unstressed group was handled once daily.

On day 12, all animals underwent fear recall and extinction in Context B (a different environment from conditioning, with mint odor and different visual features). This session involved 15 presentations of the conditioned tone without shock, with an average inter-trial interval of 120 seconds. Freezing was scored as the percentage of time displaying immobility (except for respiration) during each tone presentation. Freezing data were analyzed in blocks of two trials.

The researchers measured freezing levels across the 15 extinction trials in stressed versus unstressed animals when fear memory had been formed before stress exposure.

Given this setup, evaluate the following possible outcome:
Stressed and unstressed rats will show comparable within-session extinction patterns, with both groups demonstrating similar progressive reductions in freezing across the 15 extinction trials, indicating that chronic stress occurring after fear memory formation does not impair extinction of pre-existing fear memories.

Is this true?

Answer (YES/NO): NO